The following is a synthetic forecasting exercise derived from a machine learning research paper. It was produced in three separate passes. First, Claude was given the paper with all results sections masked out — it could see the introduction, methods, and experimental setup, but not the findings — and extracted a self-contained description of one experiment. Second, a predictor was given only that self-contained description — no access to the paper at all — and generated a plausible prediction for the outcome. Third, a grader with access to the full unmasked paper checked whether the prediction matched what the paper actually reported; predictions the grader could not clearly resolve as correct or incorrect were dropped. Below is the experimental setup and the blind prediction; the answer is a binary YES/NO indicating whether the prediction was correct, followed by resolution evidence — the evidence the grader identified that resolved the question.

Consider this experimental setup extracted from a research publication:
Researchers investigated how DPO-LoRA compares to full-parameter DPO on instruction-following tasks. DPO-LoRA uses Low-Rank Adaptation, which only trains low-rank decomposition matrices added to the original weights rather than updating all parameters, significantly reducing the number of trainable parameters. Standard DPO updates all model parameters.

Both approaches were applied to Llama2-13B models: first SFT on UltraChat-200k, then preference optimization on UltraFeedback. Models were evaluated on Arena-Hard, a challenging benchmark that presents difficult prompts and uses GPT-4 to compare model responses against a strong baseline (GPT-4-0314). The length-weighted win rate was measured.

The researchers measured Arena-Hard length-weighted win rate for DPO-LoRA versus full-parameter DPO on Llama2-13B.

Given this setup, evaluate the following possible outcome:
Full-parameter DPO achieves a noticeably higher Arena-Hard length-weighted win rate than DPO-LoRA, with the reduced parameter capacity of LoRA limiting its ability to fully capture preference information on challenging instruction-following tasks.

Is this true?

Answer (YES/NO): YES